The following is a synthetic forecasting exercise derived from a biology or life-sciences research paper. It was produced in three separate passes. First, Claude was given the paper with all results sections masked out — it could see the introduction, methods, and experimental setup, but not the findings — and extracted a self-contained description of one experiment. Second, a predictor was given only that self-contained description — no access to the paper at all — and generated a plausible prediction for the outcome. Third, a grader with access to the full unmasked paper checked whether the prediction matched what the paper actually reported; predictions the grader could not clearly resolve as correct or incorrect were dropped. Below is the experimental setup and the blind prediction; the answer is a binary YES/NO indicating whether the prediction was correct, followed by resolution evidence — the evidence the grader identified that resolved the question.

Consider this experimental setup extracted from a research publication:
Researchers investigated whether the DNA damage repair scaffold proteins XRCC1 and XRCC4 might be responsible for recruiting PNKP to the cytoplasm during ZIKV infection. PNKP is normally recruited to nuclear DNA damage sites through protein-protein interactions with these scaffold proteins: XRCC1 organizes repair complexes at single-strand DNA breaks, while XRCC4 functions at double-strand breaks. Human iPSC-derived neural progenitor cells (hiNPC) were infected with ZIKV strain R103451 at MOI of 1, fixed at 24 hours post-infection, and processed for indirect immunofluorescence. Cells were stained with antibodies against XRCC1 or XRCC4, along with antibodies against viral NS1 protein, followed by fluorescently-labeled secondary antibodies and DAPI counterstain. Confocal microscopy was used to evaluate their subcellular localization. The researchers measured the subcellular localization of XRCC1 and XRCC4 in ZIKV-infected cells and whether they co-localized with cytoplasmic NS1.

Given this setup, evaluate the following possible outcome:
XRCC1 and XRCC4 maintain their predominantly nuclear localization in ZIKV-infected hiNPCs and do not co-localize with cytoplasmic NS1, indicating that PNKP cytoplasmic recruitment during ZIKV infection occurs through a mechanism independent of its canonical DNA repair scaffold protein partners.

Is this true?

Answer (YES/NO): YES